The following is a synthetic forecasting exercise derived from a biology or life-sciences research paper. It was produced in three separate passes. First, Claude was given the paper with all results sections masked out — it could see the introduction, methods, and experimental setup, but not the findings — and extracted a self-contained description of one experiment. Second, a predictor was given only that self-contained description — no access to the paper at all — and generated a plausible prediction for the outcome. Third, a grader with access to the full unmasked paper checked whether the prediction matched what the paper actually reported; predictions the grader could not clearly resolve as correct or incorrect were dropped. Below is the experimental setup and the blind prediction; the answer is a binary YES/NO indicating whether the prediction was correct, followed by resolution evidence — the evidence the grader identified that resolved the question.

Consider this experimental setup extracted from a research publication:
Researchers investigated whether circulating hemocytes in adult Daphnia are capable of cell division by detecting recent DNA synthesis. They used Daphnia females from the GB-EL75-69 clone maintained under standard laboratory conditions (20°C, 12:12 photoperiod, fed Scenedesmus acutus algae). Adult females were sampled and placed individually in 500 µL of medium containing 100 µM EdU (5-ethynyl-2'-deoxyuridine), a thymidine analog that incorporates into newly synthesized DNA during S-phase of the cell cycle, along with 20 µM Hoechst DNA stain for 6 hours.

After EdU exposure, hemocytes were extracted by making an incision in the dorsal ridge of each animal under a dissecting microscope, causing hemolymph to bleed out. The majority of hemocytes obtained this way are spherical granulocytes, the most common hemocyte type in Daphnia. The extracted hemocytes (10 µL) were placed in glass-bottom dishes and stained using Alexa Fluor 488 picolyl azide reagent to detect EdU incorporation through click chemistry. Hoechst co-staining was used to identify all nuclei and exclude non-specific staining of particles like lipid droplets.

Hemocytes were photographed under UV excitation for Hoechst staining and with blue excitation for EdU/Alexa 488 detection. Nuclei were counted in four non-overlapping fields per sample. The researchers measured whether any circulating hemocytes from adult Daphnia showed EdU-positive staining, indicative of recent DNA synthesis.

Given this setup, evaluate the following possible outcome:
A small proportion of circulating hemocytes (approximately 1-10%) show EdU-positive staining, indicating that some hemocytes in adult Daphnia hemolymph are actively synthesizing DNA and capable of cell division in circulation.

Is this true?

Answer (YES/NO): NO